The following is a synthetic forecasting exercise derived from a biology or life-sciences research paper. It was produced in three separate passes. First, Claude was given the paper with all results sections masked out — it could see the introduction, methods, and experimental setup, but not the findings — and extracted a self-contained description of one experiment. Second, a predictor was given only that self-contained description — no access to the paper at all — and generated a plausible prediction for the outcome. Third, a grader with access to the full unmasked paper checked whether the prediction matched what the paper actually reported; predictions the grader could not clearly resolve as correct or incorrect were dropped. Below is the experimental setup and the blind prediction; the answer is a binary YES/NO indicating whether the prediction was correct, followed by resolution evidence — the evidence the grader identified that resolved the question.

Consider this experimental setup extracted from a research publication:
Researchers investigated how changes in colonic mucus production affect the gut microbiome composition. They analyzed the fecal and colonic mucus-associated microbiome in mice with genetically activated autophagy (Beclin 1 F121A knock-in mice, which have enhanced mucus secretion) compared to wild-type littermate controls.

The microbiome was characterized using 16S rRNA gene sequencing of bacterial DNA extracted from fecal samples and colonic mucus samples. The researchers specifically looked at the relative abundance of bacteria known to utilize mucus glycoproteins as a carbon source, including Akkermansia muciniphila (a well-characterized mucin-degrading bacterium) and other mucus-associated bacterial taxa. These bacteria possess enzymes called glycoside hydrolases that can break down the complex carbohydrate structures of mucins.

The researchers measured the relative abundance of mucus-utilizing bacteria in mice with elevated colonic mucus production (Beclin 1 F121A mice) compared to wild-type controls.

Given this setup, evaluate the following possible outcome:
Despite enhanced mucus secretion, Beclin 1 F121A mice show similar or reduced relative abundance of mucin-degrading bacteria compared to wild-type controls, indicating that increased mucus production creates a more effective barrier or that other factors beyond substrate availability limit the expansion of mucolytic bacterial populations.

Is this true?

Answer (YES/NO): NO